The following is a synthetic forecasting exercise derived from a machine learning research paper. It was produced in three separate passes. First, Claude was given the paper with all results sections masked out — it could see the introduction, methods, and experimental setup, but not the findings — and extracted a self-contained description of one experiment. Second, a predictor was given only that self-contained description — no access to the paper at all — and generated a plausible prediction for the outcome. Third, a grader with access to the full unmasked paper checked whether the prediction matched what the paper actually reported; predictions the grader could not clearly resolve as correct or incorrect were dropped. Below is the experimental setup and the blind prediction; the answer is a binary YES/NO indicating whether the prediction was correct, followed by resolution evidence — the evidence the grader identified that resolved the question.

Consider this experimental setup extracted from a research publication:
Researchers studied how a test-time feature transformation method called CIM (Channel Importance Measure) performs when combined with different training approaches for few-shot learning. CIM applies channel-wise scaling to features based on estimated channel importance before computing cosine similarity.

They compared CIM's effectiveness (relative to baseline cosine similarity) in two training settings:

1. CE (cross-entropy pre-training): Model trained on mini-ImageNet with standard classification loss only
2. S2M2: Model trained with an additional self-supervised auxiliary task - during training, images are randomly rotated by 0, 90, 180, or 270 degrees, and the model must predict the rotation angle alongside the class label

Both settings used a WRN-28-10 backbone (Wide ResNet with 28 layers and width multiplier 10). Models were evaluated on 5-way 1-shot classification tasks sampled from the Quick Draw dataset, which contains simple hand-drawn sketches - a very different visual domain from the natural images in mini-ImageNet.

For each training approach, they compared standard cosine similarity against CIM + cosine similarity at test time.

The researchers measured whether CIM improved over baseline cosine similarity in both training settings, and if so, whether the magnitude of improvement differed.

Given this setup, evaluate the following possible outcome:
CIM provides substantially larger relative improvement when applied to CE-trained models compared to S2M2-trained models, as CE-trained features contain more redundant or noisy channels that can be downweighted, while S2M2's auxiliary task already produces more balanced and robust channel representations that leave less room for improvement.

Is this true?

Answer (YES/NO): NO